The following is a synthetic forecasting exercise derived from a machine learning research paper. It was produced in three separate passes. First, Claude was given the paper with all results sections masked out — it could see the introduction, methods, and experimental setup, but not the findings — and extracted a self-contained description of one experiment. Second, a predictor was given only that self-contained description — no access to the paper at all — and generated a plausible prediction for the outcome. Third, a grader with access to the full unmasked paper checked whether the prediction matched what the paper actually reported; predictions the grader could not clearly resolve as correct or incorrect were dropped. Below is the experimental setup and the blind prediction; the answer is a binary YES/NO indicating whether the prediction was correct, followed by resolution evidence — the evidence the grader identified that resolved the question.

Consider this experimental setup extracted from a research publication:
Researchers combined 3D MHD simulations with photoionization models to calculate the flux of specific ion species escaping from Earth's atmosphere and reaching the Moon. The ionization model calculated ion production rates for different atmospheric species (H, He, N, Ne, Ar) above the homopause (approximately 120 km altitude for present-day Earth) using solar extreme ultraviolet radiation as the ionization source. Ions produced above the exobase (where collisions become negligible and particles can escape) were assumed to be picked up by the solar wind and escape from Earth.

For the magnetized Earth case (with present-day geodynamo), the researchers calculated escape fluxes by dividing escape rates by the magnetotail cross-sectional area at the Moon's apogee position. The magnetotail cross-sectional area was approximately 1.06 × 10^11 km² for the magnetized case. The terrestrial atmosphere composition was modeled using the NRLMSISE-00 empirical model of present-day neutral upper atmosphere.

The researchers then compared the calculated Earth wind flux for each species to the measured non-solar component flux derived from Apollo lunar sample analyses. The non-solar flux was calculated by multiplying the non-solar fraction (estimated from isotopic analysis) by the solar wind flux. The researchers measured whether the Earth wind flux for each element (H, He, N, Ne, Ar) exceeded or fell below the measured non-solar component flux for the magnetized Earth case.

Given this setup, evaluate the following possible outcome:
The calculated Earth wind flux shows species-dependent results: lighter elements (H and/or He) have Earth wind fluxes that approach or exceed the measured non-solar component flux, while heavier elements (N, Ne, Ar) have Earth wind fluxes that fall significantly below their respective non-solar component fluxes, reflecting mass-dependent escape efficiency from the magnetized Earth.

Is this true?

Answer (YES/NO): NO